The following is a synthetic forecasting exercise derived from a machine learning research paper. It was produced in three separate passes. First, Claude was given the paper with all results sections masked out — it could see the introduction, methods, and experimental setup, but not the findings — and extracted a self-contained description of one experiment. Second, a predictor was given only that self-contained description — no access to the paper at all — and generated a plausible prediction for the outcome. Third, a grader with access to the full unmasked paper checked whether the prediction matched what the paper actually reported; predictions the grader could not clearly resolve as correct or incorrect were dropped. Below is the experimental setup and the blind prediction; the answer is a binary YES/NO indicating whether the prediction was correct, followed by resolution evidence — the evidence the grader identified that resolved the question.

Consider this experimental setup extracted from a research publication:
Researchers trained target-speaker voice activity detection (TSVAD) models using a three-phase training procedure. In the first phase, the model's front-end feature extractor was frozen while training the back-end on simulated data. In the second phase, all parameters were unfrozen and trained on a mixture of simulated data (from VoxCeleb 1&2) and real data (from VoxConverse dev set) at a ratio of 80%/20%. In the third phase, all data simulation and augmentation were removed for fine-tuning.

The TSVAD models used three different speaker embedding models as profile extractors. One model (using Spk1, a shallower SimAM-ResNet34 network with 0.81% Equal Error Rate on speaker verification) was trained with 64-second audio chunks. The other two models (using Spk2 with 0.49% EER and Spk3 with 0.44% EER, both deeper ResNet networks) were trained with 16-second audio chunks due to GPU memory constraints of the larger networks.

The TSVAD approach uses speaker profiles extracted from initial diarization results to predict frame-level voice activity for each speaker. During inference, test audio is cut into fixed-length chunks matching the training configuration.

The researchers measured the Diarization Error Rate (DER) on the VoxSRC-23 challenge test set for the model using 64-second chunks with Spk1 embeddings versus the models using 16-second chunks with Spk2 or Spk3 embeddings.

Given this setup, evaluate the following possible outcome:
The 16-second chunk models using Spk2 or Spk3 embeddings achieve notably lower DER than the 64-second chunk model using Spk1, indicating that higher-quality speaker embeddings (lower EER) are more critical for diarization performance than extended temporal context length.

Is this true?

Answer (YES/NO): NO